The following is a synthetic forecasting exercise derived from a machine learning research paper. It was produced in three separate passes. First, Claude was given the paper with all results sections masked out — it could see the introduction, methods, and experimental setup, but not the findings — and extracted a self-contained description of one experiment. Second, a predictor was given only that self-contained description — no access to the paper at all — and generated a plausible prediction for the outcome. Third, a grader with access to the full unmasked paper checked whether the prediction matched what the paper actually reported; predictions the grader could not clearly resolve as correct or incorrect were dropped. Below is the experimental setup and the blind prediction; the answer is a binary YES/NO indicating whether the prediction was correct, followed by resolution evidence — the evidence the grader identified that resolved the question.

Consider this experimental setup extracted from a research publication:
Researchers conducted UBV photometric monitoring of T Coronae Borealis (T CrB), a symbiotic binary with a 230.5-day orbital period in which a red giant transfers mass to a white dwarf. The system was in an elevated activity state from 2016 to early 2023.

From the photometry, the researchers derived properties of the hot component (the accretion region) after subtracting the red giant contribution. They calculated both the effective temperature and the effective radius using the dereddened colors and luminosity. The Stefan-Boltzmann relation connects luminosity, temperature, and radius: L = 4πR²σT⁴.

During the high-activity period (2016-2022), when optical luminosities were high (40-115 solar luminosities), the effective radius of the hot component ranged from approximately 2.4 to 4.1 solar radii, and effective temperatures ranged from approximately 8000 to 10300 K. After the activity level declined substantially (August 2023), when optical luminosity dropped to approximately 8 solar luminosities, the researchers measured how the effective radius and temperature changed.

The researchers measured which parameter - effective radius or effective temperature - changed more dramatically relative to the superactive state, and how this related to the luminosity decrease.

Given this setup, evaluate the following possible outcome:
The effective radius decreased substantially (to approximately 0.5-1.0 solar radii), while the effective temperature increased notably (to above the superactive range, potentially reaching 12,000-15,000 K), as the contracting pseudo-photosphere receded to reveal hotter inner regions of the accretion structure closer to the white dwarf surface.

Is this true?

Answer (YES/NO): NO